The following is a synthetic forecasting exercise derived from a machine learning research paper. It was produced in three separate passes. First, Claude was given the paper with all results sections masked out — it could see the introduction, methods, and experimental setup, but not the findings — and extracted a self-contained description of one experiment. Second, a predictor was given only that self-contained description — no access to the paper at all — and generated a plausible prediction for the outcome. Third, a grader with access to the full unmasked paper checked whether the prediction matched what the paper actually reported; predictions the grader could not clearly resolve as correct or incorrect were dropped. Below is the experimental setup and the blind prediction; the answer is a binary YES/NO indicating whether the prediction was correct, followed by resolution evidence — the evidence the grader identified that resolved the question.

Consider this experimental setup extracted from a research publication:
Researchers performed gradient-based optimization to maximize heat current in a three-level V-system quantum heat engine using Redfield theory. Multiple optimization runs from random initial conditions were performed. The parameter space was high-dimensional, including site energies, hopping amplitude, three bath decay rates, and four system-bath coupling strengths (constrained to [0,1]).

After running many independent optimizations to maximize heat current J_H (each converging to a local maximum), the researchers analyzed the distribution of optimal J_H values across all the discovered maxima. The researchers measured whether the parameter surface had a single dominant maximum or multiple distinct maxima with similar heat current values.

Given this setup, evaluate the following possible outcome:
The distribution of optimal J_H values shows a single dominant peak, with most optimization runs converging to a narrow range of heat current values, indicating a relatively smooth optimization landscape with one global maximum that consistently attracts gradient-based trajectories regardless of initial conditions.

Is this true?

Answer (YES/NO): NO